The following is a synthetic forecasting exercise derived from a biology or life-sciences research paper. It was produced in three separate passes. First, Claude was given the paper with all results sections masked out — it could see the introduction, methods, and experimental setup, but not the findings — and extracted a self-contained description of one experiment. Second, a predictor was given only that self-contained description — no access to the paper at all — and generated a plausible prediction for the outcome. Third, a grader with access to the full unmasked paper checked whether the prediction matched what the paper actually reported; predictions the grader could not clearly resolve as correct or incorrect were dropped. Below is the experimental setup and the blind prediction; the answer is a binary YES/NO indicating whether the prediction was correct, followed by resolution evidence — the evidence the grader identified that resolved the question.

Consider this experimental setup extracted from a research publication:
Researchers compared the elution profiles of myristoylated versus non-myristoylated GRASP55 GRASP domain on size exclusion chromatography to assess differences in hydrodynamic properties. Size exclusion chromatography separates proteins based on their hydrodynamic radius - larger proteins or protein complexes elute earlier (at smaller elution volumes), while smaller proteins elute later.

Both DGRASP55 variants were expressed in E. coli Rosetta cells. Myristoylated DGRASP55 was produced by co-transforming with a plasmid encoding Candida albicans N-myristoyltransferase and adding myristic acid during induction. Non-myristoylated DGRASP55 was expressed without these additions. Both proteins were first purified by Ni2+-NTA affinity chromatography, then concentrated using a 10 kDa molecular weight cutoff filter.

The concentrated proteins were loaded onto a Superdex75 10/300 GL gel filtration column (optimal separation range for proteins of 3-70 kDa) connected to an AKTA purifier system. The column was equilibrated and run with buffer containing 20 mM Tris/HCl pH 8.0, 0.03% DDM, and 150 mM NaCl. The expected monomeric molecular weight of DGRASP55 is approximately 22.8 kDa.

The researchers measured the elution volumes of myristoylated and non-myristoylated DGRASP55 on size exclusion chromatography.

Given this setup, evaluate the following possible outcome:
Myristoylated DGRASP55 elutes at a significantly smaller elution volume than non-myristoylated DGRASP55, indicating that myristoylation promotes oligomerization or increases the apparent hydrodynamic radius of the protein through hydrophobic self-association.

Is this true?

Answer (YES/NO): YES